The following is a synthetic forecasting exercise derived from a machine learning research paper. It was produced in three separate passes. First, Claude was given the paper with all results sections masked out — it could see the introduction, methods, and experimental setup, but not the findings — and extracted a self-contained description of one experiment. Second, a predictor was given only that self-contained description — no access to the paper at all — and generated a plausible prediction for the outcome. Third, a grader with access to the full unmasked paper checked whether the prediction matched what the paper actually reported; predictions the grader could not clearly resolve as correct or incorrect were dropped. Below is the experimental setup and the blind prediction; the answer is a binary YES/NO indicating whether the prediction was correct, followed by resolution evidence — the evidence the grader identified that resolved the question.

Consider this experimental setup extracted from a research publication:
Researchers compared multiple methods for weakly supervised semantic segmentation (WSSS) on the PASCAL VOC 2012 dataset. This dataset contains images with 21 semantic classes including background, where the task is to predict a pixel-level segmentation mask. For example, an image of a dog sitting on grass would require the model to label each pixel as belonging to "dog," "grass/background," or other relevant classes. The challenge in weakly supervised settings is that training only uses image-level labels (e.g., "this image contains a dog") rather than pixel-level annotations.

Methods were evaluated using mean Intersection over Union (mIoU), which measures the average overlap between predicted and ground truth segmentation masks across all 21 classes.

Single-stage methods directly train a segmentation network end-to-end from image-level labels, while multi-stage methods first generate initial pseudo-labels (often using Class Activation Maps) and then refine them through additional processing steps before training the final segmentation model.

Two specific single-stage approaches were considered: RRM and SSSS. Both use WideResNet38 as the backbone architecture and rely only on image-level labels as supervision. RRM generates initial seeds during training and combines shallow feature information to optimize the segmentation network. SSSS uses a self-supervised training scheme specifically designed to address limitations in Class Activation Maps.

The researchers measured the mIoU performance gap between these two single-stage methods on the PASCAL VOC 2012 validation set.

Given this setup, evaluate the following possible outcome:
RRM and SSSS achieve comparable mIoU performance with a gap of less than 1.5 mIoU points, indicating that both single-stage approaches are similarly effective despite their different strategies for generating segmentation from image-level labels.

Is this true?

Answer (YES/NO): YES